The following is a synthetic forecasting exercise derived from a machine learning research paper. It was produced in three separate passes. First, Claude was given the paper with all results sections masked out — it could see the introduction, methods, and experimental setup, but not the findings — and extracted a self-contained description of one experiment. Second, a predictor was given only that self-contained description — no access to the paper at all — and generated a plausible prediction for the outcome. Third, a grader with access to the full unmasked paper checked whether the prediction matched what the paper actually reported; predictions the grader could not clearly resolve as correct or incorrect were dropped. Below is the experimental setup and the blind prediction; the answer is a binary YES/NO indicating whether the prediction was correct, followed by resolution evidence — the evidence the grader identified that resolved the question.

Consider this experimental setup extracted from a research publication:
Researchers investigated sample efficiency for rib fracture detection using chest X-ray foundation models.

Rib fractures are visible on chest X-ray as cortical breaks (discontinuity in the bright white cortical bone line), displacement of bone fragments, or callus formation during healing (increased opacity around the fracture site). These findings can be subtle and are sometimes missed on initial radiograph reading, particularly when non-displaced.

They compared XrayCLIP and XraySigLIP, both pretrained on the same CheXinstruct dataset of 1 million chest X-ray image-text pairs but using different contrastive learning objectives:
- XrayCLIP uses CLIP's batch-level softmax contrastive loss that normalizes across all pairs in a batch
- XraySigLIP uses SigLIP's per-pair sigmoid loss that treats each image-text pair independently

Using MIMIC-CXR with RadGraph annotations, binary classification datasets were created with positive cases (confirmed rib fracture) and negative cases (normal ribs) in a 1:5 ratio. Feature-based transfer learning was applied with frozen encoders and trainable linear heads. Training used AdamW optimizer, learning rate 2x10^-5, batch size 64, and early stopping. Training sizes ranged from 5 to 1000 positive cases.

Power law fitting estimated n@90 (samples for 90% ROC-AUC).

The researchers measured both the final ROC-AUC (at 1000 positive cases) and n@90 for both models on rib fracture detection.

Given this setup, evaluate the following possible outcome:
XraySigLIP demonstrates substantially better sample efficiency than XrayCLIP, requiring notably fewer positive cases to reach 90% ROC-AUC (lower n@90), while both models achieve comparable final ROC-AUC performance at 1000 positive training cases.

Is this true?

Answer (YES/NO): YES